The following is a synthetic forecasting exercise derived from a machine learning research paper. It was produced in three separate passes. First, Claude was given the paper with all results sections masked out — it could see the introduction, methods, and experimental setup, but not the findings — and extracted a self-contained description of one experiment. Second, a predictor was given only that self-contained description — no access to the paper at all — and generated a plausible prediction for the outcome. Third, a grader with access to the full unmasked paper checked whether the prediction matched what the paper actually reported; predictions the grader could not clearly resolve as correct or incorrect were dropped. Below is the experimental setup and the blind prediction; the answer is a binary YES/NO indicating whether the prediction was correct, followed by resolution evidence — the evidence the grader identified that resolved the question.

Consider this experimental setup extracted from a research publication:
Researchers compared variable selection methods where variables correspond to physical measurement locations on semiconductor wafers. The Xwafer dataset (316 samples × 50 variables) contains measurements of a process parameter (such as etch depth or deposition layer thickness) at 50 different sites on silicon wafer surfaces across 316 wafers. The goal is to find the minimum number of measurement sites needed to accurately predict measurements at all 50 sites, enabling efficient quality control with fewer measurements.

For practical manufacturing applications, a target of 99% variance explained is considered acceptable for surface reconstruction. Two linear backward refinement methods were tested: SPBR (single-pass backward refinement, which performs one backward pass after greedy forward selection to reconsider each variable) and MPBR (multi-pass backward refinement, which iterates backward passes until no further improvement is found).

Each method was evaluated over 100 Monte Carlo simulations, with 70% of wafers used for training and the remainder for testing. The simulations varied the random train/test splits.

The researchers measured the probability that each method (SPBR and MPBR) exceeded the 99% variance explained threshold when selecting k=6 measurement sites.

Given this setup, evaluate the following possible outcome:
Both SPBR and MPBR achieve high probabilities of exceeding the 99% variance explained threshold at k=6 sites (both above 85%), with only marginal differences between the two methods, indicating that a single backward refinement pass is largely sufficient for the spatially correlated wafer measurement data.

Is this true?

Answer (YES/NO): NO